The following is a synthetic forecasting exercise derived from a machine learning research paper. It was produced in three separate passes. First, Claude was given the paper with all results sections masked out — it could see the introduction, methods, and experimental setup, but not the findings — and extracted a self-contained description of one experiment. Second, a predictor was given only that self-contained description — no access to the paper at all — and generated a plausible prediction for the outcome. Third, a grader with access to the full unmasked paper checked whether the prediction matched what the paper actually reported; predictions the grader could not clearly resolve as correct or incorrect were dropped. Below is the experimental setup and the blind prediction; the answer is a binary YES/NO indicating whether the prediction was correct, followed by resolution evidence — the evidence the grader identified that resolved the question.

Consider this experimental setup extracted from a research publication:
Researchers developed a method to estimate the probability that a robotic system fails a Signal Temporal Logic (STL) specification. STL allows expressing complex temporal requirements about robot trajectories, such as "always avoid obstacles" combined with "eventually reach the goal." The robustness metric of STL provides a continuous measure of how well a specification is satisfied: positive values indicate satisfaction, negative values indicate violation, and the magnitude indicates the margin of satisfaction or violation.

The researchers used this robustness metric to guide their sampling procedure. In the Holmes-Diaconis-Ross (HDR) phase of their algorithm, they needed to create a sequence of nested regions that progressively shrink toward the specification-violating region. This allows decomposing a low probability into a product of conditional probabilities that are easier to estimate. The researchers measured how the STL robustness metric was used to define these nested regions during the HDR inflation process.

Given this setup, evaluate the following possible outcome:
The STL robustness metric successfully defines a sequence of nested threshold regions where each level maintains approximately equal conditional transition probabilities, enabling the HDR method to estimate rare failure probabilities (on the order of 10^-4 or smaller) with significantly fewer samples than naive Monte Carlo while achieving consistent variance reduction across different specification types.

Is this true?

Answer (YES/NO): NO